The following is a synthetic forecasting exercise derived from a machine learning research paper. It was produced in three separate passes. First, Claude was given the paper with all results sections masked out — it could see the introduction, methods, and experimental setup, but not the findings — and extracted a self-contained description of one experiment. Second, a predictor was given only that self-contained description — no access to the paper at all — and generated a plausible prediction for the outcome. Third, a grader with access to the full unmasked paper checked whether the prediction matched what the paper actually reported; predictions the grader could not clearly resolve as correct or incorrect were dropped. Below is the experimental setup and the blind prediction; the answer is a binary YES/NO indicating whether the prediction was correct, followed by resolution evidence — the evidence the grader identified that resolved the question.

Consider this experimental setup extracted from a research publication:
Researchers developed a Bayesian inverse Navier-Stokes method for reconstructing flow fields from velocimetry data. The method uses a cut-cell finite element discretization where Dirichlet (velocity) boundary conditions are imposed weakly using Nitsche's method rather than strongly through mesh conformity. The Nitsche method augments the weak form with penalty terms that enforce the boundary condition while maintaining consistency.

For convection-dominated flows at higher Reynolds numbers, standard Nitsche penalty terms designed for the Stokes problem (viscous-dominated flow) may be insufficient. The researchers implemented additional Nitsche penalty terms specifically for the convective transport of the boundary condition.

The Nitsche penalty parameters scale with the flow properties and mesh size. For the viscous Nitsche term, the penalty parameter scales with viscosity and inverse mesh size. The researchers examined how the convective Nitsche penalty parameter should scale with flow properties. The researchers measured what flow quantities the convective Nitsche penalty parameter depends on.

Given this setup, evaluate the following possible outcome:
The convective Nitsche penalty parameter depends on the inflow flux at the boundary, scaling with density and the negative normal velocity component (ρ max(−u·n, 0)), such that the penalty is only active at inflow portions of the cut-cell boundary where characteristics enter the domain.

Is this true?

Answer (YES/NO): NO